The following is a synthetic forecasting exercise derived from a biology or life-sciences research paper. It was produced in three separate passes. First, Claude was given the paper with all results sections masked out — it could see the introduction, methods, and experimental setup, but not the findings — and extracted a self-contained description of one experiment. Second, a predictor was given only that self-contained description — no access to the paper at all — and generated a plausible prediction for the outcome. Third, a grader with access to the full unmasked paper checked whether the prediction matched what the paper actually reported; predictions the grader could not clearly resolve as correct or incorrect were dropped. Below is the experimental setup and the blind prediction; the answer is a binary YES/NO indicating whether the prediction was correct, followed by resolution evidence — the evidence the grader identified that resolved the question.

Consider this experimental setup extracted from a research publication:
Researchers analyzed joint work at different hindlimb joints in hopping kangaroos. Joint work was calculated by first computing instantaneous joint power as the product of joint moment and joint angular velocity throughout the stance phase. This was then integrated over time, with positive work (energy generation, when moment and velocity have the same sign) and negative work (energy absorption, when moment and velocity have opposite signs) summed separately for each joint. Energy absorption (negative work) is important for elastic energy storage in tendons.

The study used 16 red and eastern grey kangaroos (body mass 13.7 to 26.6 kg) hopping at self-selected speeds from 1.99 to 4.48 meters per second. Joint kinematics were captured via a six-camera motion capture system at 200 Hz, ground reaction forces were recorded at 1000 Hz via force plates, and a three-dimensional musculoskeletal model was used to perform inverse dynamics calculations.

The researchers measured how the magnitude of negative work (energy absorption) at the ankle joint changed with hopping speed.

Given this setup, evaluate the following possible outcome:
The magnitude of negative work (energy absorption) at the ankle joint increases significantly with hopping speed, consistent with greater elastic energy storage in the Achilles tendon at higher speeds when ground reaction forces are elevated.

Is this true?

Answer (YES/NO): YES